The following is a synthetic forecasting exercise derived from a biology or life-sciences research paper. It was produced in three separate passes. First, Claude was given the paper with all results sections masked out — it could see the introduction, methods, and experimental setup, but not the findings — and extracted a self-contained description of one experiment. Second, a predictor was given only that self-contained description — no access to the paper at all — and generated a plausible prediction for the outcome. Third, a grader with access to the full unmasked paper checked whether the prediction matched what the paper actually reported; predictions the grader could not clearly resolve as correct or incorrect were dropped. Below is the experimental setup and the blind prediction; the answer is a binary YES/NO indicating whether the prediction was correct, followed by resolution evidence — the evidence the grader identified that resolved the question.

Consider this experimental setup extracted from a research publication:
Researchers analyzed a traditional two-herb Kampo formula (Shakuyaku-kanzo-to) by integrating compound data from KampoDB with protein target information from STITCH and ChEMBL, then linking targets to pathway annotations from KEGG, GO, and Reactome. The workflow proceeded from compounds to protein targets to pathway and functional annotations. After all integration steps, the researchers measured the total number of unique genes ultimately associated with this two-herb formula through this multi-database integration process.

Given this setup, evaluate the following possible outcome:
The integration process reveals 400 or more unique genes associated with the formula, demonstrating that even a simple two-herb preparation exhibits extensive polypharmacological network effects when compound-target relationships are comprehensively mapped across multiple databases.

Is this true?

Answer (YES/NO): YES